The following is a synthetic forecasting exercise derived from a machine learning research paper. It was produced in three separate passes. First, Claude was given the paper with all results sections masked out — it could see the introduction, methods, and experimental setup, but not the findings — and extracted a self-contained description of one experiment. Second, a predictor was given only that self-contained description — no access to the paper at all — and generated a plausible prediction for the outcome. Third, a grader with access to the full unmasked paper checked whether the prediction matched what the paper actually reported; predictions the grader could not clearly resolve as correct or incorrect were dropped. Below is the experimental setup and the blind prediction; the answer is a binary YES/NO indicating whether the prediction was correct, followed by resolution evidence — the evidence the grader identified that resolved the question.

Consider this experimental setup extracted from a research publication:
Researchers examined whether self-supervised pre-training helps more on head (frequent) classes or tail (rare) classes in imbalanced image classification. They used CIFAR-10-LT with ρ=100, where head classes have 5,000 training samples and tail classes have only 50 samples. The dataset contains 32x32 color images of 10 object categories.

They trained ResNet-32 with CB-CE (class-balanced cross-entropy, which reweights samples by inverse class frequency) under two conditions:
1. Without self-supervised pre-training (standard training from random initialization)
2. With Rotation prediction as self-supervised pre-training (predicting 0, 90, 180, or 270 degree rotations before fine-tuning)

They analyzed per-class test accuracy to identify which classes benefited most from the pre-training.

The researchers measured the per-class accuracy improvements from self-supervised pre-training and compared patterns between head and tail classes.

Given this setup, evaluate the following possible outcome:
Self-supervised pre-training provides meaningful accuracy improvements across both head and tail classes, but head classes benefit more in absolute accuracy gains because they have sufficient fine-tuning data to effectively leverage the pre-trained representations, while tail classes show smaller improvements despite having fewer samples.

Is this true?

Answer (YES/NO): NO